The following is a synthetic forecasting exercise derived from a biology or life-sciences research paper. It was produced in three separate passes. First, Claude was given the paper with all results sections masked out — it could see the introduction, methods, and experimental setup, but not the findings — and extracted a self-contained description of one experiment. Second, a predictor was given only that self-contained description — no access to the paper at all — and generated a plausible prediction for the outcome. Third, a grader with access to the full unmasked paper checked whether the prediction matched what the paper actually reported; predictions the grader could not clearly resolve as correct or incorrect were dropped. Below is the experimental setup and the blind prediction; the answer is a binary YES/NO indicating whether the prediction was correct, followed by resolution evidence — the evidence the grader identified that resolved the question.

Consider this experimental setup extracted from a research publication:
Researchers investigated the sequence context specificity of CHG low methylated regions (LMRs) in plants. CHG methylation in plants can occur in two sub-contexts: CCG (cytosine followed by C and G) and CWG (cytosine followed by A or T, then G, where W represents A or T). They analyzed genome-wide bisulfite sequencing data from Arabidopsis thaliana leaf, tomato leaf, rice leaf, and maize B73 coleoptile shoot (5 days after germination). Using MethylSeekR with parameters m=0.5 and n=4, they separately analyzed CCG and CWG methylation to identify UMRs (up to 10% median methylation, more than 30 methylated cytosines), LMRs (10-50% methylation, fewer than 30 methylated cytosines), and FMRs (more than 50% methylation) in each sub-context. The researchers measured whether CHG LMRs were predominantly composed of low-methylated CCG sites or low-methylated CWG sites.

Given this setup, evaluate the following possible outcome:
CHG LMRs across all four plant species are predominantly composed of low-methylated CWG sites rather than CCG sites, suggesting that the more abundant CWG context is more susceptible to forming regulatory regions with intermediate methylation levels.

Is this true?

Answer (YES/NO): NO